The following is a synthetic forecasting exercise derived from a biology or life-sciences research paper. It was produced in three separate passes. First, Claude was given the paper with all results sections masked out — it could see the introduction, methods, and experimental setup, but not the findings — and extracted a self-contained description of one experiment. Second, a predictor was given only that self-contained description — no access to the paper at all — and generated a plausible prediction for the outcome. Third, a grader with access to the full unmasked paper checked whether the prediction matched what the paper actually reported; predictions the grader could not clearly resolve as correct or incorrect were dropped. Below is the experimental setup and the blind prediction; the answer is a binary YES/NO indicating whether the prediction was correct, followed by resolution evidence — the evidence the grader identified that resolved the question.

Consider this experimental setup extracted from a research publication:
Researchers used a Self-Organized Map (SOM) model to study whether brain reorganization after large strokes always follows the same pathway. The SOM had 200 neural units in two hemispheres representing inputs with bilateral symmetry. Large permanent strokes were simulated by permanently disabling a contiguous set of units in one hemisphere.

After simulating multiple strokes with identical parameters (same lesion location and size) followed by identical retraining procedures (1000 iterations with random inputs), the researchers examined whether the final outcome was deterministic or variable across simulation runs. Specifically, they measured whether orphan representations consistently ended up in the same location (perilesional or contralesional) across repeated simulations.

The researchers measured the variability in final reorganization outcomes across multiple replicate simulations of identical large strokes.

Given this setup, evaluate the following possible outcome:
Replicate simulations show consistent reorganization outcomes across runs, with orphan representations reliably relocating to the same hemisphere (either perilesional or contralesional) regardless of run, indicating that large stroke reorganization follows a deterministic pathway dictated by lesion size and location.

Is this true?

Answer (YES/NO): NO